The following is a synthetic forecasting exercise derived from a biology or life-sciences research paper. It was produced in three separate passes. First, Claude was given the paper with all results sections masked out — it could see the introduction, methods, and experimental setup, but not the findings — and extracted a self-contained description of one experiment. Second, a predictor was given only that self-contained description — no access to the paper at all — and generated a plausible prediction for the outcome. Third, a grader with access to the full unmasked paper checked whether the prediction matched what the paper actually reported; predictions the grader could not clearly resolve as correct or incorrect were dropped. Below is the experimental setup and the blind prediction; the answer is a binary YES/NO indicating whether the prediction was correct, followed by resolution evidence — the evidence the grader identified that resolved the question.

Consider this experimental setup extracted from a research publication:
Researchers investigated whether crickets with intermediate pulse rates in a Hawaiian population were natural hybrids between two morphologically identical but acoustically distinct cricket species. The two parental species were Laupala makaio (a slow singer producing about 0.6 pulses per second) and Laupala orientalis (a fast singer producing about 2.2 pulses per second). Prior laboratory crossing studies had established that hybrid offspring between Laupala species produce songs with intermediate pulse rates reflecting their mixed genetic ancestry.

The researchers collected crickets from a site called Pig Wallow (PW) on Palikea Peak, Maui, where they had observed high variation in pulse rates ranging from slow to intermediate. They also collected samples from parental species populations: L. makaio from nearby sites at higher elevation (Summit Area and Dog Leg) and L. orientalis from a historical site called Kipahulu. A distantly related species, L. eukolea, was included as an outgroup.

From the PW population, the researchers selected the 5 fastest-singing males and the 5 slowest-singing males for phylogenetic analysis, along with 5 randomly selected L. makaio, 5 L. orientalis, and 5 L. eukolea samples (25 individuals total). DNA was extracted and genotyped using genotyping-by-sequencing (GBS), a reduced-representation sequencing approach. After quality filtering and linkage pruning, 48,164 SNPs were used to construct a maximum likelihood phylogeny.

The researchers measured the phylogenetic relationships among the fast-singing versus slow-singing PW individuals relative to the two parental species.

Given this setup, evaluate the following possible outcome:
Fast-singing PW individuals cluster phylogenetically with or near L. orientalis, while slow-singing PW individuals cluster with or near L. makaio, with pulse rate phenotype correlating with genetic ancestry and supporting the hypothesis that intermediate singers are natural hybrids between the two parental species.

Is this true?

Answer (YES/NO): YES